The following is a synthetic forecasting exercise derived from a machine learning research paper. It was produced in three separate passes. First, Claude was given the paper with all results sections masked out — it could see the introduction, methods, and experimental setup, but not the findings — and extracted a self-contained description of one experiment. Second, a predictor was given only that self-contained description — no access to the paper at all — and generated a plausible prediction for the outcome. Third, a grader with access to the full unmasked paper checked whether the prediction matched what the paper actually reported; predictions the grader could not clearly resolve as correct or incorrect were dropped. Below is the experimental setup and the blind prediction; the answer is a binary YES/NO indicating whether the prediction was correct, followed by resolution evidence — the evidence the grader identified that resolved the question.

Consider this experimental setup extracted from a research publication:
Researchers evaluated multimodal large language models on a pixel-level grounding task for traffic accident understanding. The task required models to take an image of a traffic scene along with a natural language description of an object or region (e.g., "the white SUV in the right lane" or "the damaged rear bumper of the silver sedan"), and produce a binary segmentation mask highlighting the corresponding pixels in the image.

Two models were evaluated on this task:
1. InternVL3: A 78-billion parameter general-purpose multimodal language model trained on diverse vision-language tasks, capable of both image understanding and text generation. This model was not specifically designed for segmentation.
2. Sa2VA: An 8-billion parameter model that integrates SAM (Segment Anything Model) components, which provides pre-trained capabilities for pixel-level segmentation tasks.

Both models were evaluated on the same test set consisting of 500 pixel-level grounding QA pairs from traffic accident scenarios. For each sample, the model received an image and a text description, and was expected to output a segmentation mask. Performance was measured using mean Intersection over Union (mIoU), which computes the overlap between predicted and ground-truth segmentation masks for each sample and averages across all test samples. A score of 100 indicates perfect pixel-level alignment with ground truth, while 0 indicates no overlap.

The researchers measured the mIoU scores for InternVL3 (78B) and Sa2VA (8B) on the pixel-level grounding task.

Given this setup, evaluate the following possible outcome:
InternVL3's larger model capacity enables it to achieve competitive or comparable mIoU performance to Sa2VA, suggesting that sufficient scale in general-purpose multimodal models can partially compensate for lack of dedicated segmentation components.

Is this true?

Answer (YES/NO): NO